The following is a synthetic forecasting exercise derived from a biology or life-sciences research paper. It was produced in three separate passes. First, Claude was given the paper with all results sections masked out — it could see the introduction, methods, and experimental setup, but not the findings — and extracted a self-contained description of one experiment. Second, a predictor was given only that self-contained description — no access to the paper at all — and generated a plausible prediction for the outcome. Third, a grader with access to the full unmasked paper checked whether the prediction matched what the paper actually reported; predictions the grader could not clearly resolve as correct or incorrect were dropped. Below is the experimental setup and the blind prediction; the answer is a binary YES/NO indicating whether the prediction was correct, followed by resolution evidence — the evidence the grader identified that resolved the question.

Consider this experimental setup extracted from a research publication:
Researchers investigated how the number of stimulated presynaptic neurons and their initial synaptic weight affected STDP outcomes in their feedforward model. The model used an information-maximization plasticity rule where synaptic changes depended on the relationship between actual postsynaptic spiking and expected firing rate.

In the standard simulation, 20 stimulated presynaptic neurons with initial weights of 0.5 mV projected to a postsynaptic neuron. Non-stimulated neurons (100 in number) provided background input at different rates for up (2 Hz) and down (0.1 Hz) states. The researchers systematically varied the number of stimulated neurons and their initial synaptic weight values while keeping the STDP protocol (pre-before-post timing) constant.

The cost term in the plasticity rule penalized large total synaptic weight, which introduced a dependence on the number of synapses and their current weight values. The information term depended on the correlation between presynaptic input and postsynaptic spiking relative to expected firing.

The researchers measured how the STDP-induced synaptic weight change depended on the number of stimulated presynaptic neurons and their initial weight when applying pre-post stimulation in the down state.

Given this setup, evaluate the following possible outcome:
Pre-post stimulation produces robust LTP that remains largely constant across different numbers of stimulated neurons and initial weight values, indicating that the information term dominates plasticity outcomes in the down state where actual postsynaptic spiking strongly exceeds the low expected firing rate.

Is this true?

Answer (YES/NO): NO